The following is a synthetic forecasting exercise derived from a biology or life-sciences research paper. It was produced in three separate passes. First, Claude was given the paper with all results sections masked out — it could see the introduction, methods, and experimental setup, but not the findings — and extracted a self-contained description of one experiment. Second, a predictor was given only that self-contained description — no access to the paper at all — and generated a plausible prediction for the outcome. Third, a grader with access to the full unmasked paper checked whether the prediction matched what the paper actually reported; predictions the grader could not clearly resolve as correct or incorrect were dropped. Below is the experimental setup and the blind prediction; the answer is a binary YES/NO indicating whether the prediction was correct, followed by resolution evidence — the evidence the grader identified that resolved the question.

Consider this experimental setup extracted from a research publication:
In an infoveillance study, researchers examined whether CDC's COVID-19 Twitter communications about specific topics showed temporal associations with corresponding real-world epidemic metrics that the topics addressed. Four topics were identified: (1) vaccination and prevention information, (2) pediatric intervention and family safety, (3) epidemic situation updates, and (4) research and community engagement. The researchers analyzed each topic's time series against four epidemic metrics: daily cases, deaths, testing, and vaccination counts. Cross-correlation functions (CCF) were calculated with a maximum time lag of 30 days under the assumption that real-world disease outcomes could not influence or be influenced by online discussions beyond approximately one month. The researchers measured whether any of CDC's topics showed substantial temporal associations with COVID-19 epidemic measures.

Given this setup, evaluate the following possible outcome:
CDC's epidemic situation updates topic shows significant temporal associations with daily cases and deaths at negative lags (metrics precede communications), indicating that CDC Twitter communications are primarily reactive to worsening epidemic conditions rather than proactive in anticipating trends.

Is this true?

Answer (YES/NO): NO